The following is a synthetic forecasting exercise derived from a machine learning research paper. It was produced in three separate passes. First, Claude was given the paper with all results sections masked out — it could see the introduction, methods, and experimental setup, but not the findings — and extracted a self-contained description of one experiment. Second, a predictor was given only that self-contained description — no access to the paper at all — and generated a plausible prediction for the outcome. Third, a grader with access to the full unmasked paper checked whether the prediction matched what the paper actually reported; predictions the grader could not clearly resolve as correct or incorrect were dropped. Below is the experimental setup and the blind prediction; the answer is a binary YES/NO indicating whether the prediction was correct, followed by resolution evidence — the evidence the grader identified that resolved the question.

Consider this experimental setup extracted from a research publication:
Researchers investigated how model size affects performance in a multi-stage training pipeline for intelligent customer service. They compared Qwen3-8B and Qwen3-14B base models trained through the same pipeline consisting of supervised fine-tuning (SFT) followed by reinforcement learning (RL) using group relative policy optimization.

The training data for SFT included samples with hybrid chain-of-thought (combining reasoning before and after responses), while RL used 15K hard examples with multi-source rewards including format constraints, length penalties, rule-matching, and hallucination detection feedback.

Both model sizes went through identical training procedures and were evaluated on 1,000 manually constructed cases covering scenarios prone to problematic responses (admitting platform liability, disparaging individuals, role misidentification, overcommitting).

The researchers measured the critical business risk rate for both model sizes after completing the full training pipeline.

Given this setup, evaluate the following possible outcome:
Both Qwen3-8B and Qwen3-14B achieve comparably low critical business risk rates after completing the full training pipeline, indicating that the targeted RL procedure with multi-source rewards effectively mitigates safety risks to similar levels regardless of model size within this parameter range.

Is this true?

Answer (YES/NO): NO